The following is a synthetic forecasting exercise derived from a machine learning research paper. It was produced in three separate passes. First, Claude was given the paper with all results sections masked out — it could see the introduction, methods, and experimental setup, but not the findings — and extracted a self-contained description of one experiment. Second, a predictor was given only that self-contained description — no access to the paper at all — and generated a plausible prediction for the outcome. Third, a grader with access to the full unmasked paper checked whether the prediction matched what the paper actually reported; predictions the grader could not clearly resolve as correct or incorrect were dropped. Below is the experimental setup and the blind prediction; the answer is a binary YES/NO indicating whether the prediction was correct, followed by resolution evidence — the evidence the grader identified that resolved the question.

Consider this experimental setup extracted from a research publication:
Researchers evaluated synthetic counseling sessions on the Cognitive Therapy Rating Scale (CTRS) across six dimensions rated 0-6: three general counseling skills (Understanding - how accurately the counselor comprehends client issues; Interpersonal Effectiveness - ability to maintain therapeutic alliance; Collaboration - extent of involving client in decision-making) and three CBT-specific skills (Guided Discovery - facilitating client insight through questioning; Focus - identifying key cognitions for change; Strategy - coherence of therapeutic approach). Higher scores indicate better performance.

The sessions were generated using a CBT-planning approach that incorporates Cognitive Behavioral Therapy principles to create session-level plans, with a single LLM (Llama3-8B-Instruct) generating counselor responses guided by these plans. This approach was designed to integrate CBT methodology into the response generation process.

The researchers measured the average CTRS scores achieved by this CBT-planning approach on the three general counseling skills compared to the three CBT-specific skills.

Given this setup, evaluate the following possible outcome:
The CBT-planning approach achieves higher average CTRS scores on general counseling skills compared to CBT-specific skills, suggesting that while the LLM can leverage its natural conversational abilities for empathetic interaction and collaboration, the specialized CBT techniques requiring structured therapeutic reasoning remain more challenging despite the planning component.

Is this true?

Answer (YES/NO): YES